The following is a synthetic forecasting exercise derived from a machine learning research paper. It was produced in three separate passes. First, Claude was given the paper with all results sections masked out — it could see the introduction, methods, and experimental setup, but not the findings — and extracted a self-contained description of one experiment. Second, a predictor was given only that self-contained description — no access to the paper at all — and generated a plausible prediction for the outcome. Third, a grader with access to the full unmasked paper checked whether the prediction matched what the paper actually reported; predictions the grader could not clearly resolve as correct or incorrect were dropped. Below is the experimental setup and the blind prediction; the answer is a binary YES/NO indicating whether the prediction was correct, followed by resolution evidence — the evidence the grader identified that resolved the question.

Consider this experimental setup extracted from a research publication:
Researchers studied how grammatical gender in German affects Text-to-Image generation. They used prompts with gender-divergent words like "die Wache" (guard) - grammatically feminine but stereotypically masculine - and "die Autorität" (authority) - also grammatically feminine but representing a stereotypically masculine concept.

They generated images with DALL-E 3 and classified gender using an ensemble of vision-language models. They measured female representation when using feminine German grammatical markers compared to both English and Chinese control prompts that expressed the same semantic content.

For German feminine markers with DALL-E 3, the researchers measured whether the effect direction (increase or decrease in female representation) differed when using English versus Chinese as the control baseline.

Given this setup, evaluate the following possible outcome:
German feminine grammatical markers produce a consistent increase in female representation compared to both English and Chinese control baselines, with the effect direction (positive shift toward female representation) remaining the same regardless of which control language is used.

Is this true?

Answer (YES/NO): NO